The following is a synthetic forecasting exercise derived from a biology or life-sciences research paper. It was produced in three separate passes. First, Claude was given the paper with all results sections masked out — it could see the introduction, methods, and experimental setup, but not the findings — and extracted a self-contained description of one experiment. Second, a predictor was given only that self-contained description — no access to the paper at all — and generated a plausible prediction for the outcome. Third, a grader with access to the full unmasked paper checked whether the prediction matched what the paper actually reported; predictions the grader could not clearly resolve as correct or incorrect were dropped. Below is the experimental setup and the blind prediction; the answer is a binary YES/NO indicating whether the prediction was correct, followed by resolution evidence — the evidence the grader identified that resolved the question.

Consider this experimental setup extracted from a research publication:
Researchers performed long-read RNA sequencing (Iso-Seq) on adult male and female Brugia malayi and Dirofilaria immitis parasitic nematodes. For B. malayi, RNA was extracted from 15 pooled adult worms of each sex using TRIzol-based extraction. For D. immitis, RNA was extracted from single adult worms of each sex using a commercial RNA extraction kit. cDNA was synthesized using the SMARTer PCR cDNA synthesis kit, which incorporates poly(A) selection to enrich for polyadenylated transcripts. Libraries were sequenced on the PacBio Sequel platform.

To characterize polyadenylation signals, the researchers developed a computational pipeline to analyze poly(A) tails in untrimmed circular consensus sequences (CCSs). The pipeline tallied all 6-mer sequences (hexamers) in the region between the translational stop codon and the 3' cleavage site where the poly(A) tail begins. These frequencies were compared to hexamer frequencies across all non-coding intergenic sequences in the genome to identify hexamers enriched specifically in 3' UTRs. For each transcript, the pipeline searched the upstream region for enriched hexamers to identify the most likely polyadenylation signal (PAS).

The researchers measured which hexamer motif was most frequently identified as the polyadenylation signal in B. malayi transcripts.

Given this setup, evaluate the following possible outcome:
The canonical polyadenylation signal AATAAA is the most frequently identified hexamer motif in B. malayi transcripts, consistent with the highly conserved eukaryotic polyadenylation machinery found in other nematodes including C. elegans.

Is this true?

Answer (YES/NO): YES